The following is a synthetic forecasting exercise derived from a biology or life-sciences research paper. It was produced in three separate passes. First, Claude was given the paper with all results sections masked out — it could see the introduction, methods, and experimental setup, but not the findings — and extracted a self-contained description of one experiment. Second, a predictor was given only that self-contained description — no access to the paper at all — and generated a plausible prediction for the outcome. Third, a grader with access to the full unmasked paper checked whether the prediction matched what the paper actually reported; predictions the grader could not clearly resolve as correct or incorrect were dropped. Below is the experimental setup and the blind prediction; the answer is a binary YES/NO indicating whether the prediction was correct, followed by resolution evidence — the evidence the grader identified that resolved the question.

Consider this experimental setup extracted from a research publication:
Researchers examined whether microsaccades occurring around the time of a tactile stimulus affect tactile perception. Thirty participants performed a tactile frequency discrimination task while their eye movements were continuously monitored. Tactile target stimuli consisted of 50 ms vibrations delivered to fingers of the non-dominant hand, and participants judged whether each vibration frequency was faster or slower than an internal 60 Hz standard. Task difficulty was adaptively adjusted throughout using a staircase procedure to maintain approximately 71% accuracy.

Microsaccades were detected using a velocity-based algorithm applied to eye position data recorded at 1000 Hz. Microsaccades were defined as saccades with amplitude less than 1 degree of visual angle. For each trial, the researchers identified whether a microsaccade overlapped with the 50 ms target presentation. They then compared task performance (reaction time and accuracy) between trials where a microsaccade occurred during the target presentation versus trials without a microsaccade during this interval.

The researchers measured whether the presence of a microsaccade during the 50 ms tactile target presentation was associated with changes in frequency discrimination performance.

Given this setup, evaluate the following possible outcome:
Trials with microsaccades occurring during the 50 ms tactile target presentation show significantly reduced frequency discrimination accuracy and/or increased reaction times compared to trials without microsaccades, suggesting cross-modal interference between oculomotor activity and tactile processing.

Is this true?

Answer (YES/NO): YES